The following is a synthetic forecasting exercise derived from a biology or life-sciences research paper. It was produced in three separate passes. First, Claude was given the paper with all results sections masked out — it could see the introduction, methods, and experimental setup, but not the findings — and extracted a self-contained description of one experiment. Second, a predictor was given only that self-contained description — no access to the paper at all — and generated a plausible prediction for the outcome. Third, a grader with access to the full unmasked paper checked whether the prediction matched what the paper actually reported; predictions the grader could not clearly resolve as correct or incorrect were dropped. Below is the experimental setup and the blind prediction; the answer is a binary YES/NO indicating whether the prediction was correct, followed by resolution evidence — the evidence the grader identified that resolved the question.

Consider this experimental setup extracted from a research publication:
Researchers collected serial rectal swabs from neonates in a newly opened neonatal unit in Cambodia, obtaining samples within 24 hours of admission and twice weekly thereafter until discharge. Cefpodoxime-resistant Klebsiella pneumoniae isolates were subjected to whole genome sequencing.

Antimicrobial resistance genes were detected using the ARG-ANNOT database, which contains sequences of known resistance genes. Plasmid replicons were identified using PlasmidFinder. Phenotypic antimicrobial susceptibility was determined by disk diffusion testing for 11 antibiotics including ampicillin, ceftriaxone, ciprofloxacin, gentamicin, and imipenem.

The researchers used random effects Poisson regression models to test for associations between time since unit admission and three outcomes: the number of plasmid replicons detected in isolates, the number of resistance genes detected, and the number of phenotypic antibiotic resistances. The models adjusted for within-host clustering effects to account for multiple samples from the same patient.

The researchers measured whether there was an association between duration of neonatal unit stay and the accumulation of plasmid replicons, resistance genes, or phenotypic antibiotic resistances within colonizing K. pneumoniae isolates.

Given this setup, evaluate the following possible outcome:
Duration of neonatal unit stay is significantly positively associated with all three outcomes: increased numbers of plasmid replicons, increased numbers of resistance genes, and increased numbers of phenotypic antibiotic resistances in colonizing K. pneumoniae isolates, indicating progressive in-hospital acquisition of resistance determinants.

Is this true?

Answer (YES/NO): NO